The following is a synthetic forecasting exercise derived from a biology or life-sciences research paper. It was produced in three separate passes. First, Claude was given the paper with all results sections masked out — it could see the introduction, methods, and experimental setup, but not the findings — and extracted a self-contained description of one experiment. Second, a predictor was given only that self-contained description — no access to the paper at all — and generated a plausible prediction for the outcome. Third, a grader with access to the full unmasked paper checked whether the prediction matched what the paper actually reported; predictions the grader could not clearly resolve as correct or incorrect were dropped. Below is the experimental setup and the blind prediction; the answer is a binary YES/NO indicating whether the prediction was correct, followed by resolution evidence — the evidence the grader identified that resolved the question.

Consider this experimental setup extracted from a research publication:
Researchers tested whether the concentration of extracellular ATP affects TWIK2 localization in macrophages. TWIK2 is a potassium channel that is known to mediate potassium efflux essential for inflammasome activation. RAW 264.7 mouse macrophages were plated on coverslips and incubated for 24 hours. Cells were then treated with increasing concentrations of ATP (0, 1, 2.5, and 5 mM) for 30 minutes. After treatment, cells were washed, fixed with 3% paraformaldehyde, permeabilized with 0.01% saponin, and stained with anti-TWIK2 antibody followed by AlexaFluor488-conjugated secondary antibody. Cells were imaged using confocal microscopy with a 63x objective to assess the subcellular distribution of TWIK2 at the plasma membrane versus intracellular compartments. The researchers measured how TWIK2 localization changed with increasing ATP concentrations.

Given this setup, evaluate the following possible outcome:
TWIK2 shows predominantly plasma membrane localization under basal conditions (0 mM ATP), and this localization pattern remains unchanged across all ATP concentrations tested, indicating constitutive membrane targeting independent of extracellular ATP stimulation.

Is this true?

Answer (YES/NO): NO